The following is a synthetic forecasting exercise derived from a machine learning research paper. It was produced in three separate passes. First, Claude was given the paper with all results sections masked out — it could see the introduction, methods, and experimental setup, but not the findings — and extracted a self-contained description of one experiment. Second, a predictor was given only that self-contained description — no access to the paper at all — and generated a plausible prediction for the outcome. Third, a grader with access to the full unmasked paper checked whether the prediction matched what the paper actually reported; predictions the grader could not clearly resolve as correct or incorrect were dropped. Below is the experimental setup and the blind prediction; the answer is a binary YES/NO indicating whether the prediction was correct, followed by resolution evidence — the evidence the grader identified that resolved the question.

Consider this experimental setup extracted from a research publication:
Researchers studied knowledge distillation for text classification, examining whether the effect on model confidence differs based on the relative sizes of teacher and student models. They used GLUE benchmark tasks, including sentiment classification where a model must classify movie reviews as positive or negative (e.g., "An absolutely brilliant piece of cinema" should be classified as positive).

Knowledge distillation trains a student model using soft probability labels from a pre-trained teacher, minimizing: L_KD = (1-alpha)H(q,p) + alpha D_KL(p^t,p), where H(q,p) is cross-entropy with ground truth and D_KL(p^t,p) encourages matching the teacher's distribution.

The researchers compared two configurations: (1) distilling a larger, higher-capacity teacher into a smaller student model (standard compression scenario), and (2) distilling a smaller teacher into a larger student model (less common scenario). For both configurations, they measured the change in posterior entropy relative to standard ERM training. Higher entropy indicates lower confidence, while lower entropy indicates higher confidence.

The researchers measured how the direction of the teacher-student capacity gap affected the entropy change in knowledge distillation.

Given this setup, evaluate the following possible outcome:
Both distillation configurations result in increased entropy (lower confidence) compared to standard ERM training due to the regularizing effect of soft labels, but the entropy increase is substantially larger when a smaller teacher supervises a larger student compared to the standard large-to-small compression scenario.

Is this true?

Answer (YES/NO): NO